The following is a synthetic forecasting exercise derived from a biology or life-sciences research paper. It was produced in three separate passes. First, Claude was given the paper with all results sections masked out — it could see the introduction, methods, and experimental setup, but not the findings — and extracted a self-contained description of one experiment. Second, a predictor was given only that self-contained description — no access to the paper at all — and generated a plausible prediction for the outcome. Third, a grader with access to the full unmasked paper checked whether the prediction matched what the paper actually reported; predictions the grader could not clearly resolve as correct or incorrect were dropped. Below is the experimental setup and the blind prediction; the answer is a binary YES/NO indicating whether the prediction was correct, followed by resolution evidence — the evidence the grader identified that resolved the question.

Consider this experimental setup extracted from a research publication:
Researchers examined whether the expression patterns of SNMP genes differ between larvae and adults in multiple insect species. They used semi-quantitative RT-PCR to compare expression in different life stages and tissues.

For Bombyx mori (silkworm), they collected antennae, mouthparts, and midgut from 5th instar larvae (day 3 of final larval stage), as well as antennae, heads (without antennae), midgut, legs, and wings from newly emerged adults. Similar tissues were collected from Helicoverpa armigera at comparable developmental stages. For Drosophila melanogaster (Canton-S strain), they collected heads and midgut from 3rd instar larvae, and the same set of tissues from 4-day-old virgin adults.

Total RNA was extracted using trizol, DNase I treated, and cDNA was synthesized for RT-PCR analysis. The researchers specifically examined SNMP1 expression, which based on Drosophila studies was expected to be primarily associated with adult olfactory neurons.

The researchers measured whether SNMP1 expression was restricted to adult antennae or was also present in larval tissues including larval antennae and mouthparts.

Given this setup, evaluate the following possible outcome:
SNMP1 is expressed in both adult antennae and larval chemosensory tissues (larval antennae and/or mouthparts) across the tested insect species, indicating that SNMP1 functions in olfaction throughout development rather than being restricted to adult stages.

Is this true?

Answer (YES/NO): NO